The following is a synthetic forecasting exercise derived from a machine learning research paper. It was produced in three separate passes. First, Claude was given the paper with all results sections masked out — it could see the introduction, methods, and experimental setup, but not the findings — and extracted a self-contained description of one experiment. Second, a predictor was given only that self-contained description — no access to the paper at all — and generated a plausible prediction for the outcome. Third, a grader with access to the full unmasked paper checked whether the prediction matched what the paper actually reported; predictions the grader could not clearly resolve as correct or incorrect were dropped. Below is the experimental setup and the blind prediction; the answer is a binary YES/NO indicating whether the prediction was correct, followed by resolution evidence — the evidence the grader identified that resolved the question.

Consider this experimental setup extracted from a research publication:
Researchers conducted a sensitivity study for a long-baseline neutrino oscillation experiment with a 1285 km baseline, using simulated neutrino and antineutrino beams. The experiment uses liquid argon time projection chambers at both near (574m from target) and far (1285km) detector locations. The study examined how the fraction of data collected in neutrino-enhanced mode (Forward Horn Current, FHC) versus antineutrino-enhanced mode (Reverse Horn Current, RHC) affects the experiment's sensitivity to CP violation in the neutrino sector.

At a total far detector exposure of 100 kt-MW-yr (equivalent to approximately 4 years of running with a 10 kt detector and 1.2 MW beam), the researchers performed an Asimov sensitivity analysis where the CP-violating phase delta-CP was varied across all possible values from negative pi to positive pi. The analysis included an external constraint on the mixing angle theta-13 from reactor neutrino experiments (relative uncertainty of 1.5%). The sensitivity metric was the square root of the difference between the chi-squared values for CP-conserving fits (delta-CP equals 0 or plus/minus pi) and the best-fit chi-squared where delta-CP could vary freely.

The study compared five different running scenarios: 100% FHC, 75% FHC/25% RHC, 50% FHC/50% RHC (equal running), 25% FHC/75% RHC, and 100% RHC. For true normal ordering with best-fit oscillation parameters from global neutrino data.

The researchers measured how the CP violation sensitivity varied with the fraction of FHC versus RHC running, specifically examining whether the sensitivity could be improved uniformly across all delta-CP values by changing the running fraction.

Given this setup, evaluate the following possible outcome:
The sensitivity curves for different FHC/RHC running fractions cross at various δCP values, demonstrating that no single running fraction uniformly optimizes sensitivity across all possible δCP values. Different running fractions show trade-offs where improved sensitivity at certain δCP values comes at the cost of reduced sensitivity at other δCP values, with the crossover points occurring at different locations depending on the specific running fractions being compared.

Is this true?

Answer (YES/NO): YES